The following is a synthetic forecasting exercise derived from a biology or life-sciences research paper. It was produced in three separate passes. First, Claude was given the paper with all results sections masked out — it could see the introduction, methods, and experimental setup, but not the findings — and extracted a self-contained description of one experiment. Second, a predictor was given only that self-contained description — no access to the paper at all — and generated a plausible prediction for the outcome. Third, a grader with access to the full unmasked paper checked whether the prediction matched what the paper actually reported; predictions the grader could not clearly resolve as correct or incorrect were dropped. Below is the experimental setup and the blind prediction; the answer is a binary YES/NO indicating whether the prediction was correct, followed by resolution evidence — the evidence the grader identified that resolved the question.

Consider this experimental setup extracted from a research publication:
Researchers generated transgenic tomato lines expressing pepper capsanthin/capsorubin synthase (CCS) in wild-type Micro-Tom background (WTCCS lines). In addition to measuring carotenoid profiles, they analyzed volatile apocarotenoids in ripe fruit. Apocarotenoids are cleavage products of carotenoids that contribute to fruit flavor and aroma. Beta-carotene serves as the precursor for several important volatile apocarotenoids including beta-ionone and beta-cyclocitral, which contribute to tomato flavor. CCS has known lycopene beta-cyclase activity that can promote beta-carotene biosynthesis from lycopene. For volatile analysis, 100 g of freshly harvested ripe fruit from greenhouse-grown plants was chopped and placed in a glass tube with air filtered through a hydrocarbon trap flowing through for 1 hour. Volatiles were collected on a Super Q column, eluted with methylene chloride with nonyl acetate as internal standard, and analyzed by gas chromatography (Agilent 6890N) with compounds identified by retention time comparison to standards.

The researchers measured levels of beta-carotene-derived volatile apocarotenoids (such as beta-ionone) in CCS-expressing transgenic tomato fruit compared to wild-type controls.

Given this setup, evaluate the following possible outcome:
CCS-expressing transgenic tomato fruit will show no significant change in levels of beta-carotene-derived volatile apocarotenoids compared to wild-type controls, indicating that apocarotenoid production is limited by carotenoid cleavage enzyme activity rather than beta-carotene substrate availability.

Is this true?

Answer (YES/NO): NO